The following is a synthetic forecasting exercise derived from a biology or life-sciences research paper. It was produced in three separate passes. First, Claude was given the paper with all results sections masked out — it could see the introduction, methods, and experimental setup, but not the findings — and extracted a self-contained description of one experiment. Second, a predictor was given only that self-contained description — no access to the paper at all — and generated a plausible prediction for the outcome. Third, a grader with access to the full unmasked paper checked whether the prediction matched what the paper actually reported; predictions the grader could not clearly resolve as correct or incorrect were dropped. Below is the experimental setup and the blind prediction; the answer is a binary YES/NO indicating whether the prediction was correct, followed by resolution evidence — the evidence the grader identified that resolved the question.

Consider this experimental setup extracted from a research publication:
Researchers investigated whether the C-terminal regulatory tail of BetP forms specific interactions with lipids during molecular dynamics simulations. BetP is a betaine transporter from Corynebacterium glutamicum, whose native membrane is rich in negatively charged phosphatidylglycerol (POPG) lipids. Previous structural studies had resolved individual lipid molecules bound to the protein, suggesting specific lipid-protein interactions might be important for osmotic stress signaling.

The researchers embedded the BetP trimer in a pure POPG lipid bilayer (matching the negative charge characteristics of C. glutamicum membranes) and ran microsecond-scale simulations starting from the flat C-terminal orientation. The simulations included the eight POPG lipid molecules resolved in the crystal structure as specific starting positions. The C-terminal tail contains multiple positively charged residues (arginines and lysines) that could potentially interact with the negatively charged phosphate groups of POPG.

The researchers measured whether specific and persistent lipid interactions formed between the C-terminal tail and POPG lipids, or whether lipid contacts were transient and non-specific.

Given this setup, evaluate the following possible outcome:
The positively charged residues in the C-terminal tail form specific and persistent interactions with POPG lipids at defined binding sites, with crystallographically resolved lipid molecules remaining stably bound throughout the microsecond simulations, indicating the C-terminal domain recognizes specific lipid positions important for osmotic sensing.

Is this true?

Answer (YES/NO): NO